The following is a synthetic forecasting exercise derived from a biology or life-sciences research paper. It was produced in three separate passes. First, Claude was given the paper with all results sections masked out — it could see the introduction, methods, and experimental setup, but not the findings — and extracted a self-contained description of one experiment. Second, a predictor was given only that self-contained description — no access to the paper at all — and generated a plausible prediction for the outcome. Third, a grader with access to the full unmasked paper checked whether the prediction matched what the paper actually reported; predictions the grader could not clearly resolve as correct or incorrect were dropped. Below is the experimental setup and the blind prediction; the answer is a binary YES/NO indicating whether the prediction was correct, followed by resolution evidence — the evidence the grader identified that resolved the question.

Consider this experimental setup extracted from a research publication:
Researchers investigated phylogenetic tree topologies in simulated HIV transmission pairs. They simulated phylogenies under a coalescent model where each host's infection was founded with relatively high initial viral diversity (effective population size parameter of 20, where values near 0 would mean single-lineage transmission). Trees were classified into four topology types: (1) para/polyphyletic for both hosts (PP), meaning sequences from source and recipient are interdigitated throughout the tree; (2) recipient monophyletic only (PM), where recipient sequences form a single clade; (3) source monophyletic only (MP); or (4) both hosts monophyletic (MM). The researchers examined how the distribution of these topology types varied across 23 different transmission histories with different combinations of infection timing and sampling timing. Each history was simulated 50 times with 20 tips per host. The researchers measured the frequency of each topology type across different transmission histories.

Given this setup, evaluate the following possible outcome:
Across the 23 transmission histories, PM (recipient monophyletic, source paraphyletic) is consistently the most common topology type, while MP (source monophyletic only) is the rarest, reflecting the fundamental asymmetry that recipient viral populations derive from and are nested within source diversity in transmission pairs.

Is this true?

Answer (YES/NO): NO